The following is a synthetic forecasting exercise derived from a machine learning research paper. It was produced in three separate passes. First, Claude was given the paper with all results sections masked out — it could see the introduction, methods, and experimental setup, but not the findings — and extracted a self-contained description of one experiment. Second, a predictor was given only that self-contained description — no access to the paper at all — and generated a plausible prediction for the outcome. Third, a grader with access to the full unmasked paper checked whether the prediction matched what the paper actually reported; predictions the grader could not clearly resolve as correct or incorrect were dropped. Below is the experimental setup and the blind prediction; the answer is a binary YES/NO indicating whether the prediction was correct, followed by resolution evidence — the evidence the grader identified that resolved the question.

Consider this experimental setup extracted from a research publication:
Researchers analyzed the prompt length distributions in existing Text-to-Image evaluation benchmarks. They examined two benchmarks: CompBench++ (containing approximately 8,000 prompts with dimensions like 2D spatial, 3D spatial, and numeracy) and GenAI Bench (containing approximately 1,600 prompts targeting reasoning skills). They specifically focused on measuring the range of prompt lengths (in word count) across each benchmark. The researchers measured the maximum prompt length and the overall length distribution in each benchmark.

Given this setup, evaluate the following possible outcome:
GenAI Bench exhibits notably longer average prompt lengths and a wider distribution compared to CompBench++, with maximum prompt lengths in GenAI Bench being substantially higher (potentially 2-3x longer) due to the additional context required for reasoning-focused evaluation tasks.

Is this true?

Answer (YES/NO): NO